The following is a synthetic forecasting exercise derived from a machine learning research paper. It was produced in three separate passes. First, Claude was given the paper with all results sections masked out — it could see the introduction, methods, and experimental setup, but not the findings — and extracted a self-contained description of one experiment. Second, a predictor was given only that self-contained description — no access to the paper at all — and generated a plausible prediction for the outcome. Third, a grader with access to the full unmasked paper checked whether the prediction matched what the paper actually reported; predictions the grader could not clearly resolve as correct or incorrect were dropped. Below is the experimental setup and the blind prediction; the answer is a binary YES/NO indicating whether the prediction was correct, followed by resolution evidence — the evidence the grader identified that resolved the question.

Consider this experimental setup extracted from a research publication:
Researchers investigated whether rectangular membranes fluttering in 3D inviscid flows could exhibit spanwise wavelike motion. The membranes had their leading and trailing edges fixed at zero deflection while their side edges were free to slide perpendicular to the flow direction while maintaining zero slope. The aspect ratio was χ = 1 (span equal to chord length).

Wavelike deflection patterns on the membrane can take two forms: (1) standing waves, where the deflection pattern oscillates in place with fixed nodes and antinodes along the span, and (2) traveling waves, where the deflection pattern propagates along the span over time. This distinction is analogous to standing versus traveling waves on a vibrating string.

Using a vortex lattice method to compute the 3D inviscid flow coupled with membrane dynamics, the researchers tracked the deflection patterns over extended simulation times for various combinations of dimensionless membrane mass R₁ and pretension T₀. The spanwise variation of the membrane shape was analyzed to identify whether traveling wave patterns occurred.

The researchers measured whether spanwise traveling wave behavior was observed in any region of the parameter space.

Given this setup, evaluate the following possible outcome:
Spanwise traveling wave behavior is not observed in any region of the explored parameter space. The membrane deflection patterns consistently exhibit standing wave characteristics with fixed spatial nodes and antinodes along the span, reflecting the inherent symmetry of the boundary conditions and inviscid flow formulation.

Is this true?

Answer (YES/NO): NO